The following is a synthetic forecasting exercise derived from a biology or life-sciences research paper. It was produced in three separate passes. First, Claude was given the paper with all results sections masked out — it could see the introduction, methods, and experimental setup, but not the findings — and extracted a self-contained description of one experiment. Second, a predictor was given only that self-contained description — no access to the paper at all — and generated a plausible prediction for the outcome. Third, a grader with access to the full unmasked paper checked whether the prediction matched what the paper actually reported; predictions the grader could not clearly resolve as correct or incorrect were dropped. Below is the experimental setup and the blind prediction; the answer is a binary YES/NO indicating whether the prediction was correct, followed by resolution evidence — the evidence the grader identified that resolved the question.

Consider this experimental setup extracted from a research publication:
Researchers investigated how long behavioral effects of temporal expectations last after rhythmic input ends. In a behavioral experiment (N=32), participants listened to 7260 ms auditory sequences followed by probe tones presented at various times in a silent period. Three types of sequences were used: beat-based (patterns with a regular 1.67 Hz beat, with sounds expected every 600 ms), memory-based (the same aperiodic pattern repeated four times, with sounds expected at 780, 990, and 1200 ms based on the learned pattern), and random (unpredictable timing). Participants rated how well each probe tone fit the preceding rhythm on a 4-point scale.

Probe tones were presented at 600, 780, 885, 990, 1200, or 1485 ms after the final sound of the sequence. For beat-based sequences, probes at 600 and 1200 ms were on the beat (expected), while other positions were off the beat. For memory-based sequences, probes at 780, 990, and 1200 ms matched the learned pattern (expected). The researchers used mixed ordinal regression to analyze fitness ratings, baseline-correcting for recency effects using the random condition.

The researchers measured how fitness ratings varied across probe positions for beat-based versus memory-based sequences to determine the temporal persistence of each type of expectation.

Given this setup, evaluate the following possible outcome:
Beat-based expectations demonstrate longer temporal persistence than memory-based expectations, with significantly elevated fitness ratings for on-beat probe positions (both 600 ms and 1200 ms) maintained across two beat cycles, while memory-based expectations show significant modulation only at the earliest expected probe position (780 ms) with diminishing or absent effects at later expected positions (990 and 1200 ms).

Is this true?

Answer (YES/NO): YES